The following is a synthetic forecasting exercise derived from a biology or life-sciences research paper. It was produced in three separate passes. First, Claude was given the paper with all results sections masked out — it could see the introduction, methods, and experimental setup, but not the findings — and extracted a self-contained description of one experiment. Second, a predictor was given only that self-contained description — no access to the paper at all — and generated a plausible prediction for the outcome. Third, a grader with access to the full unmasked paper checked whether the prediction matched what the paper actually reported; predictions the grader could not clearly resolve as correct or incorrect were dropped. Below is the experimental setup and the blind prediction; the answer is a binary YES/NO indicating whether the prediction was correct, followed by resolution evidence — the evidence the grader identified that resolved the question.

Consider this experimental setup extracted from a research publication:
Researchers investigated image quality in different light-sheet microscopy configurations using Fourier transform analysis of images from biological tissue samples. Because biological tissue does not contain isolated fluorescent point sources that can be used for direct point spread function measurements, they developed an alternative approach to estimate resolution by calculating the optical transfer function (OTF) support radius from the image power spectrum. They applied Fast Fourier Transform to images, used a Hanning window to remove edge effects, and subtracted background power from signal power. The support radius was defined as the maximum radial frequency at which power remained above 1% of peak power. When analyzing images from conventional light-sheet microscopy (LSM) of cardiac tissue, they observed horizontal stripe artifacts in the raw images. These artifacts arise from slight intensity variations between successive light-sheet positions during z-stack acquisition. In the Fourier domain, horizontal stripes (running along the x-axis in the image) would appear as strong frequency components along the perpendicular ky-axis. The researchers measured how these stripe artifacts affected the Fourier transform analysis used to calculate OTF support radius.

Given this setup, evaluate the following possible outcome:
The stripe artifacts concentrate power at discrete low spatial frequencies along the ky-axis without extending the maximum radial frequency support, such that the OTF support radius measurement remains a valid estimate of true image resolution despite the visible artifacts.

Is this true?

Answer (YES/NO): NO